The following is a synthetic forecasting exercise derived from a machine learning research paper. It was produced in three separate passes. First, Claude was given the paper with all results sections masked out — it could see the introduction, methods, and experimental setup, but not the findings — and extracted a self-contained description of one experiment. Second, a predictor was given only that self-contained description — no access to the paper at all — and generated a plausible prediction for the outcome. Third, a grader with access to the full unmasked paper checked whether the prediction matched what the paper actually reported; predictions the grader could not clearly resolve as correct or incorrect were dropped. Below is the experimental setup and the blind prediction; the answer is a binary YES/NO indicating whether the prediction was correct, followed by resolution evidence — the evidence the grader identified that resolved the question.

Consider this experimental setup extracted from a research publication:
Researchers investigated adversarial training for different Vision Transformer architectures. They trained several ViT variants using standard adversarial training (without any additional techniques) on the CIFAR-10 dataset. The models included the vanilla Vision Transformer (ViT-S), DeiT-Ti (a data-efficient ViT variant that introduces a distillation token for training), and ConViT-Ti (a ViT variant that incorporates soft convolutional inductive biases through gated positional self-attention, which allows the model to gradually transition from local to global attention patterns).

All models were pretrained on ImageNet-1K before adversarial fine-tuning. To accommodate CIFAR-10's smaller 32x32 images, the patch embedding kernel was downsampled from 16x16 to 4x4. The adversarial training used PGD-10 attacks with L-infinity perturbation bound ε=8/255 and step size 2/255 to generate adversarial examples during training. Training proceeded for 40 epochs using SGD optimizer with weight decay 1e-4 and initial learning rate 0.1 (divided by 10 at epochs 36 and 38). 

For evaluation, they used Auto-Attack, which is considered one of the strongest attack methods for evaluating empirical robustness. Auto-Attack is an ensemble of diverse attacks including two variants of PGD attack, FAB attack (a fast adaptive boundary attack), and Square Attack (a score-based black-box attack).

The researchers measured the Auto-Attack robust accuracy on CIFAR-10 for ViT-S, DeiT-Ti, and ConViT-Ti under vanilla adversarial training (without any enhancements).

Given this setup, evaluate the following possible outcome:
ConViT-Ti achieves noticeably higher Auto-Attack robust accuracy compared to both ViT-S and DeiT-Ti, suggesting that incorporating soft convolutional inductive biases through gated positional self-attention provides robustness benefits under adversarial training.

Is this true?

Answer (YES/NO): NO